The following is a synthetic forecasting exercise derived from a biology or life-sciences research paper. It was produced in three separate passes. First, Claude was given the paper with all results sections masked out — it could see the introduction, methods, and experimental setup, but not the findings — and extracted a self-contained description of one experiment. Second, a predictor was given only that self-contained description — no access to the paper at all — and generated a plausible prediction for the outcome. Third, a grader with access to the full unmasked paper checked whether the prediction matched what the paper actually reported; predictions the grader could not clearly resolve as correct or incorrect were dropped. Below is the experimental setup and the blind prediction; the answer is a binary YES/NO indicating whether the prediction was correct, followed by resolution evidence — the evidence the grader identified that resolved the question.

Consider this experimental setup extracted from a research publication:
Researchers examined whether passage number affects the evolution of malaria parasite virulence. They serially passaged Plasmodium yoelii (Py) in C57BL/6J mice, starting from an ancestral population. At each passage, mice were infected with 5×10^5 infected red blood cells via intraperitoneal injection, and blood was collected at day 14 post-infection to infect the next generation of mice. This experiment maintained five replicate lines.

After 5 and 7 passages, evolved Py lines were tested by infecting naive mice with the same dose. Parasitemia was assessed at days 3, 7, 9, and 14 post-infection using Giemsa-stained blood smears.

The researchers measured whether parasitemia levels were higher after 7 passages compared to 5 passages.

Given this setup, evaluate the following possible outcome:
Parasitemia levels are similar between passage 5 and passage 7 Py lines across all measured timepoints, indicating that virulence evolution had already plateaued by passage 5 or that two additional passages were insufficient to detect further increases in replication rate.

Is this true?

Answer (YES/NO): NO